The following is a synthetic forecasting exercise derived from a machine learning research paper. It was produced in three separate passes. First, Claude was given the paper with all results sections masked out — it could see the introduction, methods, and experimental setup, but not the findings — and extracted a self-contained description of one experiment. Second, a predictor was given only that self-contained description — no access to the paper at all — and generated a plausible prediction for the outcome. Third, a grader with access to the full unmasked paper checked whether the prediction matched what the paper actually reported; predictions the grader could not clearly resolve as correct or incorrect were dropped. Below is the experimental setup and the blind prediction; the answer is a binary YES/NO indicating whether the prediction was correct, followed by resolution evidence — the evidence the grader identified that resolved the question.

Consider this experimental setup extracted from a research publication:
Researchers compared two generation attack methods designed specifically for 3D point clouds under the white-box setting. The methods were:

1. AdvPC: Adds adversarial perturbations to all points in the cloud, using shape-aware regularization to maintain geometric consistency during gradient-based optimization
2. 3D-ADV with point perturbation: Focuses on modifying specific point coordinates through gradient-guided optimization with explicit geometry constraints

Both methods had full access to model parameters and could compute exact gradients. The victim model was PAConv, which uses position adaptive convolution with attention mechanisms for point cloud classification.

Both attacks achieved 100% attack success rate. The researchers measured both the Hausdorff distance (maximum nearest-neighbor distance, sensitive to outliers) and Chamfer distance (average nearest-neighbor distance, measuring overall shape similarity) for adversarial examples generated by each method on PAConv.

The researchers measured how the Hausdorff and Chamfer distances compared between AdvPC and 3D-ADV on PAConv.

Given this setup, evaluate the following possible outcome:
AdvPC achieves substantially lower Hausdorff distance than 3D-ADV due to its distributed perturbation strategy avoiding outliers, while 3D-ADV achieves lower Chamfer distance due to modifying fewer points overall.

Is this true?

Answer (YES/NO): NO